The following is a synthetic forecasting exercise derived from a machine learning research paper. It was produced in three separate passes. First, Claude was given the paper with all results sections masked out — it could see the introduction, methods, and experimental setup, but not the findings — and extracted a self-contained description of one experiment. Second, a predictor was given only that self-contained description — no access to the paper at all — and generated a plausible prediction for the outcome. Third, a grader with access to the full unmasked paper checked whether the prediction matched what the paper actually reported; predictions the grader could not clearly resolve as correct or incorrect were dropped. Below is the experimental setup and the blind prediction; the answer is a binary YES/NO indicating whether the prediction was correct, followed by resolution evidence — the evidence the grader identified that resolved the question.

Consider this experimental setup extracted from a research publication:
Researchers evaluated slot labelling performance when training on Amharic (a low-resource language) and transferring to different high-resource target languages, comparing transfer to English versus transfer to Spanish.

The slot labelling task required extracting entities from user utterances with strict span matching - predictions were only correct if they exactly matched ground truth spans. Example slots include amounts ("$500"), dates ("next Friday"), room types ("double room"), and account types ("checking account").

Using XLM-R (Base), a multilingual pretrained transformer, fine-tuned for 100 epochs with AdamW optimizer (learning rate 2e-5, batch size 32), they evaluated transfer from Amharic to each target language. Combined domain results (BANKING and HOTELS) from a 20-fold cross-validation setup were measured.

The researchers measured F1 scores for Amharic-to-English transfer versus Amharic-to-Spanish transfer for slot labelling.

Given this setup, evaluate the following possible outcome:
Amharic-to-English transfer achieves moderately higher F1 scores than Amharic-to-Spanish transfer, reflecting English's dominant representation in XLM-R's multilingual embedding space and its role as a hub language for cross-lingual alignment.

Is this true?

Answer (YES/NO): YES